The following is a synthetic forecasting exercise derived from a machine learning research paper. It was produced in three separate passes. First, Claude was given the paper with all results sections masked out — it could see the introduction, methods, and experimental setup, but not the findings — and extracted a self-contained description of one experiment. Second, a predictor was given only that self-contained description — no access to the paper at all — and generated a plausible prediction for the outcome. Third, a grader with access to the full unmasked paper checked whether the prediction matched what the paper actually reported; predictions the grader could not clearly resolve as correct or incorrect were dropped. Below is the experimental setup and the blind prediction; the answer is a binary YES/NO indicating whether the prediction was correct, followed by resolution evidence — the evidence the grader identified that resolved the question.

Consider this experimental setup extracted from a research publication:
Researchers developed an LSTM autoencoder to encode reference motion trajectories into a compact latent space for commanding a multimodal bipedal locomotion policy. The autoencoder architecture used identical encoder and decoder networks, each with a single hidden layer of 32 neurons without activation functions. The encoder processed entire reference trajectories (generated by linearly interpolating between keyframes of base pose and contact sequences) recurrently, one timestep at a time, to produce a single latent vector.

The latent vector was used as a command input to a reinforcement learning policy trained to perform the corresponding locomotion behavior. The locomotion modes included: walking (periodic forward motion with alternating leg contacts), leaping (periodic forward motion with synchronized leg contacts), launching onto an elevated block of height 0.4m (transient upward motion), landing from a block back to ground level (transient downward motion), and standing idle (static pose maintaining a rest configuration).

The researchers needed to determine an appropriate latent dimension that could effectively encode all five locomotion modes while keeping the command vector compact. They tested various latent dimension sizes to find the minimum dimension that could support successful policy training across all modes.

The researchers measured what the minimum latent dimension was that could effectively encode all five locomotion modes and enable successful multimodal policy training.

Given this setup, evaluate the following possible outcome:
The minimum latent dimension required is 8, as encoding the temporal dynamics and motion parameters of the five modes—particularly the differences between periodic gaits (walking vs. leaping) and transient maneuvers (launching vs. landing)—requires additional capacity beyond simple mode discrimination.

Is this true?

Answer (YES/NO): NO